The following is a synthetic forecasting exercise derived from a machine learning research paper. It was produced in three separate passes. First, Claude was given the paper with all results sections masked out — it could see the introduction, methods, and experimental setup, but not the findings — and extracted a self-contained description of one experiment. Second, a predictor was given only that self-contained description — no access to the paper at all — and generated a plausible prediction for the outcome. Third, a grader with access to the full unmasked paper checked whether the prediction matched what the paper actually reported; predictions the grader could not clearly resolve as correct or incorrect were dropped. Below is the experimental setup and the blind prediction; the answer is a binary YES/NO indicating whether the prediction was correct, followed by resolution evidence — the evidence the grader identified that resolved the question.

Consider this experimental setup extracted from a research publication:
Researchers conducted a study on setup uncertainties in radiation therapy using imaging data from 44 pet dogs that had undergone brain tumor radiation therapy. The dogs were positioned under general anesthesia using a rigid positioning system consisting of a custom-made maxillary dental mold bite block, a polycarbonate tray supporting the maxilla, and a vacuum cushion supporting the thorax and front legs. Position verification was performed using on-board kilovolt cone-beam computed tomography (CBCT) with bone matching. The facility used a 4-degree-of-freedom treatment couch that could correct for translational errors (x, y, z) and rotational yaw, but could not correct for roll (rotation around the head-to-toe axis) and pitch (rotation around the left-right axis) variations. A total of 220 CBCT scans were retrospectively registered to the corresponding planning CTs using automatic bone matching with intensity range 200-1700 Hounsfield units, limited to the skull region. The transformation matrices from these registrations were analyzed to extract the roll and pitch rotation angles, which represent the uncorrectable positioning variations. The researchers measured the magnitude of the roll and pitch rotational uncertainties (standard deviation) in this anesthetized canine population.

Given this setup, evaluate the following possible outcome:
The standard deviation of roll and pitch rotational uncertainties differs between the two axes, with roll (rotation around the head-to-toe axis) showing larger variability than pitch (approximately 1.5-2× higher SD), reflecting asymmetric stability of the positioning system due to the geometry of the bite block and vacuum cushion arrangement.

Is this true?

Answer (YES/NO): YES